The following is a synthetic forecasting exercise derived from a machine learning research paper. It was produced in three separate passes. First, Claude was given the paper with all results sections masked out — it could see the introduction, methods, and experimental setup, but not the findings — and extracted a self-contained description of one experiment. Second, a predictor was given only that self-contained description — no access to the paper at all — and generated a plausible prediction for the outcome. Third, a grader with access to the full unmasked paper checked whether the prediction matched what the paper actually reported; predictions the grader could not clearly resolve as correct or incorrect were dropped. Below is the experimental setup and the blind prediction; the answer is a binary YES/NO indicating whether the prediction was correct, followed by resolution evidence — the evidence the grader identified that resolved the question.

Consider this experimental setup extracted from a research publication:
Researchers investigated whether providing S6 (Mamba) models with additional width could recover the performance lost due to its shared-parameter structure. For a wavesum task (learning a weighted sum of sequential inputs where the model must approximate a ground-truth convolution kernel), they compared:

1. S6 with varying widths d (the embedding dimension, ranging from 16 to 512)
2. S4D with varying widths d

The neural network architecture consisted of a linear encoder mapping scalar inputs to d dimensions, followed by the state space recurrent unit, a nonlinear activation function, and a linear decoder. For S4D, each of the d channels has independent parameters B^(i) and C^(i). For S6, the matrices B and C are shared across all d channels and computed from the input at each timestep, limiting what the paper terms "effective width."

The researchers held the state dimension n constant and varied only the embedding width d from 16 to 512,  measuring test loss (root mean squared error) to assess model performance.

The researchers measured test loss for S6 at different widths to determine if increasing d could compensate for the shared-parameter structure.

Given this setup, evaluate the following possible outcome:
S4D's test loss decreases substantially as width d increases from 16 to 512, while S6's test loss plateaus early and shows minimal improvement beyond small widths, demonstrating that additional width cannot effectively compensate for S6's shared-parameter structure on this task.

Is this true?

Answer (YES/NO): YES